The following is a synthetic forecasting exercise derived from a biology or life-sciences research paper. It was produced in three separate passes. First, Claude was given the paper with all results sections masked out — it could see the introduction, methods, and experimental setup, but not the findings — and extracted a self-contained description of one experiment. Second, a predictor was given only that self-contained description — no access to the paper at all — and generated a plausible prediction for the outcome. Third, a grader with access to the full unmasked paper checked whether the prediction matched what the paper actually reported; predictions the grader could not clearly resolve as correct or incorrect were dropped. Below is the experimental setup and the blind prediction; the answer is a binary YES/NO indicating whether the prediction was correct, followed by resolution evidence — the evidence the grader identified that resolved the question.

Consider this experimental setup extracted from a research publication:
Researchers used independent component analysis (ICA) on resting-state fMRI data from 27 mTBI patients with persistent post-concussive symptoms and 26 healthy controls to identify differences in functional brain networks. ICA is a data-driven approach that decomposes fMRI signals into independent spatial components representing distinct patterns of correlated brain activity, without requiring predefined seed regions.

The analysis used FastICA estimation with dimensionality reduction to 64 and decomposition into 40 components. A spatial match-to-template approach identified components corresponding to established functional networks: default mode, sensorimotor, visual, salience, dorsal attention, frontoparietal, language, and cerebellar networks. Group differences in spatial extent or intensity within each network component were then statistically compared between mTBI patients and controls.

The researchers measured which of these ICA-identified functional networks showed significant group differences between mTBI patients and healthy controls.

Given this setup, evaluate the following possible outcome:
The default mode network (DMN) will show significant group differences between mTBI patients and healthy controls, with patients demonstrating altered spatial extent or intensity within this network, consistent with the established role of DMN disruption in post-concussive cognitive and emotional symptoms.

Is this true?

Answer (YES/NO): YES